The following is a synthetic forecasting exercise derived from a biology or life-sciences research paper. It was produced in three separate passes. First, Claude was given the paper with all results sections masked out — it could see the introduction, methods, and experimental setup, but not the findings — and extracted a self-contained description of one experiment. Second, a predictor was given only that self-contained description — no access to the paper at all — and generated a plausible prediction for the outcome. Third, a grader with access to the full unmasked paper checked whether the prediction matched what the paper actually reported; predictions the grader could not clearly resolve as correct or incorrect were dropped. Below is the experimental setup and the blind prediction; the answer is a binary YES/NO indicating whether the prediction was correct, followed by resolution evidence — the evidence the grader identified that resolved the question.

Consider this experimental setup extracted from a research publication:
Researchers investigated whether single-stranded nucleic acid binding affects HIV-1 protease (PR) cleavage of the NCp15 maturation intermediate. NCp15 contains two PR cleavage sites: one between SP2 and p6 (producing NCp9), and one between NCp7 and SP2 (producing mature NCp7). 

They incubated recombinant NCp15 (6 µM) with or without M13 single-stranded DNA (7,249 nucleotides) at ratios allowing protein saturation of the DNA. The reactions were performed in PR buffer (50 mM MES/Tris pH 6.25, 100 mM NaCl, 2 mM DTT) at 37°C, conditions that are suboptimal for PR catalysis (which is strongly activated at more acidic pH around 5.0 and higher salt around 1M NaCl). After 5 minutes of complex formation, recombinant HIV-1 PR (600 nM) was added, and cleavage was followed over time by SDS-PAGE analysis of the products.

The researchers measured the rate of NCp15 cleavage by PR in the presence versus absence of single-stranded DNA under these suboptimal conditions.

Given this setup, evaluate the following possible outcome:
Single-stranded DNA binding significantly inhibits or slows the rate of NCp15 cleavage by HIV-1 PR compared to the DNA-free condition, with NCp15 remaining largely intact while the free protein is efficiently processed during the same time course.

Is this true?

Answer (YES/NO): NO